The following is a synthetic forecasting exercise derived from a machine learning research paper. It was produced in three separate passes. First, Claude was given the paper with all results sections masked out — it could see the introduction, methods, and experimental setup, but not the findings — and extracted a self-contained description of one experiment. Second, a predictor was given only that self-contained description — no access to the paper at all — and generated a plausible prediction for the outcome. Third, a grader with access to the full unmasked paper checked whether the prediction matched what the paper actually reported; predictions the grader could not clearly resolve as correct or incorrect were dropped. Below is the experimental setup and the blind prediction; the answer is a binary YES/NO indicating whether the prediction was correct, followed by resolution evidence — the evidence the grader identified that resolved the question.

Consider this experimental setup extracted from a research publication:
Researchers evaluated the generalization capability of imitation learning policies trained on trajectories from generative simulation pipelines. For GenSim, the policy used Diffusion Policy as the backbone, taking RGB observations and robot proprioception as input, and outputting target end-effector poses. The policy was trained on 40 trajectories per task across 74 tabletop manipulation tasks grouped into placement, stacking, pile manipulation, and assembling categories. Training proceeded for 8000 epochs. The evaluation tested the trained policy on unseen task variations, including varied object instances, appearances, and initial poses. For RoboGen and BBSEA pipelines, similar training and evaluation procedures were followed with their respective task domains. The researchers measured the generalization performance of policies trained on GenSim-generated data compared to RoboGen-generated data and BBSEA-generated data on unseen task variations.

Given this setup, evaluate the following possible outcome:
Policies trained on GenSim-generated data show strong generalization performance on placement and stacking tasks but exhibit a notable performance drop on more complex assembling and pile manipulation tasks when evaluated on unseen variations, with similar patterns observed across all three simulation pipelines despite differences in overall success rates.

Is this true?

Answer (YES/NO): NO